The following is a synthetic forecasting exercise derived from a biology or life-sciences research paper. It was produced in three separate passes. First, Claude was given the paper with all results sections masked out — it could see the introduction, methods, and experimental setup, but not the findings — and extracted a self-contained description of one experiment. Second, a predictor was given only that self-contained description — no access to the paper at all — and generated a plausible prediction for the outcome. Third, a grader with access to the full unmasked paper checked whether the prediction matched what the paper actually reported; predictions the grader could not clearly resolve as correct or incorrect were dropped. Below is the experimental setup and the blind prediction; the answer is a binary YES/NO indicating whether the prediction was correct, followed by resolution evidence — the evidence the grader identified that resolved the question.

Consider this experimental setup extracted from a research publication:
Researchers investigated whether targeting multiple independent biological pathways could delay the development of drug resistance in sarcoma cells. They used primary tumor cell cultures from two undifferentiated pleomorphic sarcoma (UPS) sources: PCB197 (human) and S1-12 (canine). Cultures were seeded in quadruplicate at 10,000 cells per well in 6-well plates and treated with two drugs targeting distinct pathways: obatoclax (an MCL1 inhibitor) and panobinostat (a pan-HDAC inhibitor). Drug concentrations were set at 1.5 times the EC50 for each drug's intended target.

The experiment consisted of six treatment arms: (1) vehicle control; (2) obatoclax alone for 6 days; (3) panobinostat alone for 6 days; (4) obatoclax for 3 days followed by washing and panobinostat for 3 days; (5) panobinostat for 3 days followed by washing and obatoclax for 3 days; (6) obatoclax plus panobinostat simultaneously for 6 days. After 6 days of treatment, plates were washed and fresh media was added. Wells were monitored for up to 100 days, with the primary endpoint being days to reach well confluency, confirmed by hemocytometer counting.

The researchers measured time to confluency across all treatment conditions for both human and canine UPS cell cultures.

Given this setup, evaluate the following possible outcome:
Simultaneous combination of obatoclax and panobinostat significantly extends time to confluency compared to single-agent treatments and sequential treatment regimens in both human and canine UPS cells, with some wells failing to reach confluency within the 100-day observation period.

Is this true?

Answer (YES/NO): YES